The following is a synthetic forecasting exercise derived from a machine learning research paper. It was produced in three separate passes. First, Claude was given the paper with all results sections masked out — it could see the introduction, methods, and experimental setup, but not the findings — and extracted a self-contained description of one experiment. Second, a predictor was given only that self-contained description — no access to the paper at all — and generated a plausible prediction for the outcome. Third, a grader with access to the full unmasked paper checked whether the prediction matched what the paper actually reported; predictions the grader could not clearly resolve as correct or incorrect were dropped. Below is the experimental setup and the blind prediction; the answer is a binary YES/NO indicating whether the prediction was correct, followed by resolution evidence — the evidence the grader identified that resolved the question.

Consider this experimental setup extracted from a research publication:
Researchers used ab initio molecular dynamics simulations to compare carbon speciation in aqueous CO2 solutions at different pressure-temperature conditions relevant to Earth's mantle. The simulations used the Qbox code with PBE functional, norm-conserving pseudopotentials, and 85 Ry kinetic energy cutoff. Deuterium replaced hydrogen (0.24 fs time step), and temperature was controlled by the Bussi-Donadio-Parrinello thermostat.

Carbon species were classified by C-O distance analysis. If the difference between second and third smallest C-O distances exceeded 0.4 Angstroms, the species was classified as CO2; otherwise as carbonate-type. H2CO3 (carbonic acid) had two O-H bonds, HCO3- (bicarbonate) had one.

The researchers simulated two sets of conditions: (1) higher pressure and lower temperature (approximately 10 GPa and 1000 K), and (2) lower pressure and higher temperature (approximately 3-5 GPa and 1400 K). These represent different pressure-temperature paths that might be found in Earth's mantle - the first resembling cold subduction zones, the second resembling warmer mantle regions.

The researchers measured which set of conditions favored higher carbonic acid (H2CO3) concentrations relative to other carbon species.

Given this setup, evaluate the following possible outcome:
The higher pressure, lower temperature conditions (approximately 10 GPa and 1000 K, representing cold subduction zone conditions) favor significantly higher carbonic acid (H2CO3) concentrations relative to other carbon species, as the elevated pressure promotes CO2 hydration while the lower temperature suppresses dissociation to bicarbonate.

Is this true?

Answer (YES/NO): YES